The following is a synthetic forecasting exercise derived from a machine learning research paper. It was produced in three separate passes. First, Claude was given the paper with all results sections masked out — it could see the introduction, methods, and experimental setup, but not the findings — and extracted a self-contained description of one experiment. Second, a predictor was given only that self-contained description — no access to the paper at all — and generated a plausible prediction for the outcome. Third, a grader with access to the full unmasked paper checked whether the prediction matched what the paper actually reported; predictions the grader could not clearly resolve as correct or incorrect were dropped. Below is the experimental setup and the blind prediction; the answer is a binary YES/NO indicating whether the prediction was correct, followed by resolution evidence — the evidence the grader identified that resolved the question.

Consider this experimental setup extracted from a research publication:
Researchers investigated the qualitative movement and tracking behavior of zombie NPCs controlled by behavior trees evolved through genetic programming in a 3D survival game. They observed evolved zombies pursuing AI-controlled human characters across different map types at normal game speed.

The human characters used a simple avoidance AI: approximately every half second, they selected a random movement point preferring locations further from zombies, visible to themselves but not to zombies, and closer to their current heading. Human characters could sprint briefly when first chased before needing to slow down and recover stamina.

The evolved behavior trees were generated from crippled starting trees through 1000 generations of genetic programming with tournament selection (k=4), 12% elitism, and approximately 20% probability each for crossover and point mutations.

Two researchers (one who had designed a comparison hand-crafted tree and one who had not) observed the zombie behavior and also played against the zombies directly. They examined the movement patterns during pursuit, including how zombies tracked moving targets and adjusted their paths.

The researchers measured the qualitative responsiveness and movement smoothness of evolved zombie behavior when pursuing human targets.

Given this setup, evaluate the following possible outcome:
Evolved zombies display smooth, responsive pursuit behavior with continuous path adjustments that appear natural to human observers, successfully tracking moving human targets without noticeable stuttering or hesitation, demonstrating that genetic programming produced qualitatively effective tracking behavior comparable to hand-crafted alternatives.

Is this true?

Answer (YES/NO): NO